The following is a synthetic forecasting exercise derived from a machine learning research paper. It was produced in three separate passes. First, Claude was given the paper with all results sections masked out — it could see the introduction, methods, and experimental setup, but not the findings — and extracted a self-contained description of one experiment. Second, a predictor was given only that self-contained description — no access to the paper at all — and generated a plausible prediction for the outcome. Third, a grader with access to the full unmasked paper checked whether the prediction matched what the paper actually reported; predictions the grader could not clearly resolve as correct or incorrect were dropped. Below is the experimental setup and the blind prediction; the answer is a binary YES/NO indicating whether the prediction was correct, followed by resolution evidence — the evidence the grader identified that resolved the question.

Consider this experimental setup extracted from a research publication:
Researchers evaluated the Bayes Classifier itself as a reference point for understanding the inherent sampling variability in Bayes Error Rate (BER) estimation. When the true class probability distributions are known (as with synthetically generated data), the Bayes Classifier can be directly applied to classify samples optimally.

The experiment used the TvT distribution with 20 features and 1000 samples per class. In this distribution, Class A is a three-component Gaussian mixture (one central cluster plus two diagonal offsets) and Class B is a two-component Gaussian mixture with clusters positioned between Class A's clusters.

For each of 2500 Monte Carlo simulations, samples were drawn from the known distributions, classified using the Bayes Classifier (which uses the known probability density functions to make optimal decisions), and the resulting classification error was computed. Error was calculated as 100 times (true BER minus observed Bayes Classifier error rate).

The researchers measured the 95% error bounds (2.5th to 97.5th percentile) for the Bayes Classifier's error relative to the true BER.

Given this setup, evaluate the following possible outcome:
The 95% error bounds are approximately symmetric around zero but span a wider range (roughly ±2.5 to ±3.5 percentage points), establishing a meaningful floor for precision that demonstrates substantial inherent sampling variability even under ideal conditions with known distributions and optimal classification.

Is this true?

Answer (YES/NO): NO